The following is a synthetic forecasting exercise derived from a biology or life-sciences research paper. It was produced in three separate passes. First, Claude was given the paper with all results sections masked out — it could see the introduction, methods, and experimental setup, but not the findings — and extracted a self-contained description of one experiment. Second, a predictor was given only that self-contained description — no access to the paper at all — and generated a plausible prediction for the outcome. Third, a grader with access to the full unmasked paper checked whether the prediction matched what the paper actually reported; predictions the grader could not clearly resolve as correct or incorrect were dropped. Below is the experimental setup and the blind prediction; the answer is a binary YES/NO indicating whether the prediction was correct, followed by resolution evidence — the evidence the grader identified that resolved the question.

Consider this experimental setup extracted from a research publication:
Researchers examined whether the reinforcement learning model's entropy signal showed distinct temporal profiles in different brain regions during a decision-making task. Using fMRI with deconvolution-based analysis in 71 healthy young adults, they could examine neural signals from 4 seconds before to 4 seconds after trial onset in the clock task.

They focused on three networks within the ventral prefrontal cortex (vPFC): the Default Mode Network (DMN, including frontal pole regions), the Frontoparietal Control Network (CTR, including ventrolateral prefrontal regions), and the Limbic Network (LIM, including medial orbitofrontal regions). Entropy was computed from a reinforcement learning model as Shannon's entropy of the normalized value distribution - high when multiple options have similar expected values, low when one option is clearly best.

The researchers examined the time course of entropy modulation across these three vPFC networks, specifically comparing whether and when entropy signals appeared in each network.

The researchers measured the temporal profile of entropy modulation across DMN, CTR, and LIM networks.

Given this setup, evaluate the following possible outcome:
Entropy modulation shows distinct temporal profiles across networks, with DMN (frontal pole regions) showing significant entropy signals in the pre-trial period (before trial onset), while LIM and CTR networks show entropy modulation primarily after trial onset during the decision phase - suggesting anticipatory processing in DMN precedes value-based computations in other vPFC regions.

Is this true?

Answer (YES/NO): NO